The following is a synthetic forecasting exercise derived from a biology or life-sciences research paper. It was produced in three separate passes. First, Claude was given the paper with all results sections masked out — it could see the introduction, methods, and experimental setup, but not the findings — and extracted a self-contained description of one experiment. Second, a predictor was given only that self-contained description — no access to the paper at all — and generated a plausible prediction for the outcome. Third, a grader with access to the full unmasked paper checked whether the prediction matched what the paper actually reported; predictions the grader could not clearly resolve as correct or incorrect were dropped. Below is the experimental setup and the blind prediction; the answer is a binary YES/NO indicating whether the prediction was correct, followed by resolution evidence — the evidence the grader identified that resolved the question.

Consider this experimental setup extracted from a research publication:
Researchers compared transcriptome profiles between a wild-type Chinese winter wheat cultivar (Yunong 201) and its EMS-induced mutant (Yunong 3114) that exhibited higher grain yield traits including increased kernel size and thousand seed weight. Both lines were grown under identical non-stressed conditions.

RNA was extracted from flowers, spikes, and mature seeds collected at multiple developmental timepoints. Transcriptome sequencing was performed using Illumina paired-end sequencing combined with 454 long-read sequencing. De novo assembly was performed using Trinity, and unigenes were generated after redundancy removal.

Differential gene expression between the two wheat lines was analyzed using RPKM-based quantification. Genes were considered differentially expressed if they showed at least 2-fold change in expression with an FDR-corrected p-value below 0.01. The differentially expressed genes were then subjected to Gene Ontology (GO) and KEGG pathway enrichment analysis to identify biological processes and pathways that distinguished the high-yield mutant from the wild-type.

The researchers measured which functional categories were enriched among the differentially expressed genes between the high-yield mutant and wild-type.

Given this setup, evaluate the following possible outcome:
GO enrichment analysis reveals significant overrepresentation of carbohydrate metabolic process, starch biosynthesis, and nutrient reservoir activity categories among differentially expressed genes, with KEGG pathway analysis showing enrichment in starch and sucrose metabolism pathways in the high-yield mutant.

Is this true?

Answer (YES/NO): NO